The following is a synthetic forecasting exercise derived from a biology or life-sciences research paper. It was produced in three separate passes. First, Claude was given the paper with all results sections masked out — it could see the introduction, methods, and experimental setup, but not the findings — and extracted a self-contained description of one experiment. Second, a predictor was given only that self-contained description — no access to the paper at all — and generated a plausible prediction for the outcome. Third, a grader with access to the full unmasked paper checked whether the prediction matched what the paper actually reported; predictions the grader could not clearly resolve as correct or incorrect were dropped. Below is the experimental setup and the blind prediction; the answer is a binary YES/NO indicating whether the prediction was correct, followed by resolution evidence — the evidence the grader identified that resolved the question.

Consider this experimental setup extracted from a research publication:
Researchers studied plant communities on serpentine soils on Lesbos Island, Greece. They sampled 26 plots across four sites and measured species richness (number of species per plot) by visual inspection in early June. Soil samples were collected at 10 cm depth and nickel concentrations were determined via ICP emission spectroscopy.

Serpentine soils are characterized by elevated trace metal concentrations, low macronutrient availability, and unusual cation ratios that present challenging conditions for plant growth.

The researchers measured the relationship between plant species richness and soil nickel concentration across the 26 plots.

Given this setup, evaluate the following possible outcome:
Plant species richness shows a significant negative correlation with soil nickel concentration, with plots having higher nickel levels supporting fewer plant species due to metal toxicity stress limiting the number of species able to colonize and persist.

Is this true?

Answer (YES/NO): NO